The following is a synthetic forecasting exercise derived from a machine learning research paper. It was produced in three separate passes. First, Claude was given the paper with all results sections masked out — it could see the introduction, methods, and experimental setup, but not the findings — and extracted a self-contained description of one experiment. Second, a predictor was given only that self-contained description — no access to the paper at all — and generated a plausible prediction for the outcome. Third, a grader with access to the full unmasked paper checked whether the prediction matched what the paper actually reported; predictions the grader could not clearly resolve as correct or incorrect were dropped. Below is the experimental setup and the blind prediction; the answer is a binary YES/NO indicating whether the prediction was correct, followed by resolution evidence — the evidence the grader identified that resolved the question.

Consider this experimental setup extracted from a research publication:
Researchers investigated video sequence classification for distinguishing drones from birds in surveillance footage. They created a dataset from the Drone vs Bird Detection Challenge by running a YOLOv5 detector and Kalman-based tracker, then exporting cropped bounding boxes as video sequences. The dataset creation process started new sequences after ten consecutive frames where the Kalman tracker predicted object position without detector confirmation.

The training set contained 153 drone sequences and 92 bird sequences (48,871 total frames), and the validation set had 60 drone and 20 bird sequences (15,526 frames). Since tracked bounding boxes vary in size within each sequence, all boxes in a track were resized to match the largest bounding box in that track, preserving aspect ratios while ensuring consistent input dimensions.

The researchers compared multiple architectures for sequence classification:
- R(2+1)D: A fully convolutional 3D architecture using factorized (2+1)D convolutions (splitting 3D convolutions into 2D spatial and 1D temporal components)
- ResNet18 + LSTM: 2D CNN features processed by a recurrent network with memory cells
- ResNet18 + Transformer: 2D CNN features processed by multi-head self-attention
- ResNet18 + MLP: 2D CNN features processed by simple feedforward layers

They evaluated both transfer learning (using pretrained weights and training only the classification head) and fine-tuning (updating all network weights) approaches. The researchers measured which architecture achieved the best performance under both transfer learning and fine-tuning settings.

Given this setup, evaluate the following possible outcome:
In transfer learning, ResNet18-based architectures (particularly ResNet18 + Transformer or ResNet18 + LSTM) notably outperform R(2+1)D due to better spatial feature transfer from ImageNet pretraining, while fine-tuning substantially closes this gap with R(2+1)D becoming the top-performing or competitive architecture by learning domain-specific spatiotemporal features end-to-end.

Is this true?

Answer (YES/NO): NO